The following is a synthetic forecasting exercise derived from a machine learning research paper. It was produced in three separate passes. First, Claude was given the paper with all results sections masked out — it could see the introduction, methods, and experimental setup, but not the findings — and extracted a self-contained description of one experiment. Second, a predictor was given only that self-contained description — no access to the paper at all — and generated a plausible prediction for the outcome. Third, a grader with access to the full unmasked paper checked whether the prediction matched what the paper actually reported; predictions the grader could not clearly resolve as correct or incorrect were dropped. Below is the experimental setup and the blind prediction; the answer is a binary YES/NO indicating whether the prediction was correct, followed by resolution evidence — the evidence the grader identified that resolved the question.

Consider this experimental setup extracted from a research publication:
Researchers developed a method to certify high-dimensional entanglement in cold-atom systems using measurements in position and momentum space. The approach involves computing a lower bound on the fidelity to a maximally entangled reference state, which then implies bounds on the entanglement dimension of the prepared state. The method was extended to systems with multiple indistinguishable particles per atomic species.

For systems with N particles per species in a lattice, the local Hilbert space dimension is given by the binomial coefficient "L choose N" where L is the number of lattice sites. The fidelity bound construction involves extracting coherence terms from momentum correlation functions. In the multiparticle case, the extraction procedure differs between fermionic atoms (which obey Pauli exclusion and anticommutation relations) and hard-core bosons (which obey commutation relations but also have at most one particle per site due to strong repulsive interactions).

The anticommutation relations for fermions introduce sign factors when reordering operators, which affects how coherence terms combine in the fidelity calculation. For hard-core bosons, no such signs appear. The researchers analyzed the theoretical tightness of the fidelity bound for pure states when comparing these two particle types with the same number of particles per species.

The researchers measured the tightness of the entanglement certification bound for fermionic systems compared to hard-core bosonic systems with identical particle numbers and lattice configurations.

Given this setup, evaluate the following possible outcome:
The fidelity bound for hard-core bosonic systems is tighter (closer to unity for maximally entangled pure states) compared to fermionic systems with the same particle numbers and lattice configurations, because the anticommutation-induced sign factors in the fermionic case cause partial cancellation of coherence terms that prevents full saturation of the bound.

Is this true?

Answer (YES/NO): YES